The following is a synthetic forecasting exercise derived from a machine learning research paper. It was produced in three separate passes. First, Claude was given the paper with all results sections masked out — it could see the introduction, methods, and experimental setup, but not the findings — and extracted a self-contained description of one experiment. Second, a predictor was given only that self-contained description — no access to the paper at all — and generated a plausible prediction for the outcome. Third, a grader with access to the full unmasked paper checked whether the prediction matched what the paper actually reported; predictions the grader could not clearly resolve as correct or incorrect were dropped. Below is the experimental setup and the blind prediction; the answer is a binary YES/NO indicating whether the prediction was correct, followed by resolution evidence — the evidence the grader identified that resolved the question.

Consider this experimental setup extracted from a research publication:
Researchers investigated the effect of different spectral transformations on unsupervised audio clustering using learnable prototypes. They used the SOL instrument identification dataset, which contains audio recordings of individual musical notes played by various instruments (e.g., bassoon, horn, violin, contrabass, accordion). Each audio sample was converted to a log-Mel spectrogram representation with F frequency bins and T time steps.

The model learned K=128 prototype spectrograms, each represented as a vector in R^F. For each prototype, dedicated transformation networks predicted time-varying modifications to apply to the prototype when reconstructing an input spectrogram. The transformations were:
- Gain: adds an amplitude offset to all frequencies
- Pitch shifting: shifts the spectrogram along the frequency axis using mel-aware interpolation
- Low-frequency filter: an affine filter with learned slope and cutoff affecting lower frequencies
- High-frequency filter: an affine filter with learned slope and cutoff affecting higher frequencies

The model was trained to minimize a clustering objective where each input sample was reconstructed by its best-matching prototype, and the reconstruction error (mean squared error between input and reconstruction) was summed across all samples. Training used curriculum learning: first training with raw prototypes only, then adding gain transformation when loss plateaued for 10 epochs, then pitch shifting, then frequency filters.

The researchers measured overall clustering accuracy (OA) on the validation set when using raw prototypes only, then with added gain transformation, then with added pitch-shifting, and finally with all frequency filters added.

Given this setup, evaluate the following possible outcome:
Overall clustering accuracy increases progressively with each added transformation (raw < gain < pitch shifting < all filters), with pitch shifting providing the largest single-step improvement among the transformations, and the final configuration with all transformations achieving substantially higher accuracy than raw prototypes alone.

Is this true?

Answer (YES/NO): NO